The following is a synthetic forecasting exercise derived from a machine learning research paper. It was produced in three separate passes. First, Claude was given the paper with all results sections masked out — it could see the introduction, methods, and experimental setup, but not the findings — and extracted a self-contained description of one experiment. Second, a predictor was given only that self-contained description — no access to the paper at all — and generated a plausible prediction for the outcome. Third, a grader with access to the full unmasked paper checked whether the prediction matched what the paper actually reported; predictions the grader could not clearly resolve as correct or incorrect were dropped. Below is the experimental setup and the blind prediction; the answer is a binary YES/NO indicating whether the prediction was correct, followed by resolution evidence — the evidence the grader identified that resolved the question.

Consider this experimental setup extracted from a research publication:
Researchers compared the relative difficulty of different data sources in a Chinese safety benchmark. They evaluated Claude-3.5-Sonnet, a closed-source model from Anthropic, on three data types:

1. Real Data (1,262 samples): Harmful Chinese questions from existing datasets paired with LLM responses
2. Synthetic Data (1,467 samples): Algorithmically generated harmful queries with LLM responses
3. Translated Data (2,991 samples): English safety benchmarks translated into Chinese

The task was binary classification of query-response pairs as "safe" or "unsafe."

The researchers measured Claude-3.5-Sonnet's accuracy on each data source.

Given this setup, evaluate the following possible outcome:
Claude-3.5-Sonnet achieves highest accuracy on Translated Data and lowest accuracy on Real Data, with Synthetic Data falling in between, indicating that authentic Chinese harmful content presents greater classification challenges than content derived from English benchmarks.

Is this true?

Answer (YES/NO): NO